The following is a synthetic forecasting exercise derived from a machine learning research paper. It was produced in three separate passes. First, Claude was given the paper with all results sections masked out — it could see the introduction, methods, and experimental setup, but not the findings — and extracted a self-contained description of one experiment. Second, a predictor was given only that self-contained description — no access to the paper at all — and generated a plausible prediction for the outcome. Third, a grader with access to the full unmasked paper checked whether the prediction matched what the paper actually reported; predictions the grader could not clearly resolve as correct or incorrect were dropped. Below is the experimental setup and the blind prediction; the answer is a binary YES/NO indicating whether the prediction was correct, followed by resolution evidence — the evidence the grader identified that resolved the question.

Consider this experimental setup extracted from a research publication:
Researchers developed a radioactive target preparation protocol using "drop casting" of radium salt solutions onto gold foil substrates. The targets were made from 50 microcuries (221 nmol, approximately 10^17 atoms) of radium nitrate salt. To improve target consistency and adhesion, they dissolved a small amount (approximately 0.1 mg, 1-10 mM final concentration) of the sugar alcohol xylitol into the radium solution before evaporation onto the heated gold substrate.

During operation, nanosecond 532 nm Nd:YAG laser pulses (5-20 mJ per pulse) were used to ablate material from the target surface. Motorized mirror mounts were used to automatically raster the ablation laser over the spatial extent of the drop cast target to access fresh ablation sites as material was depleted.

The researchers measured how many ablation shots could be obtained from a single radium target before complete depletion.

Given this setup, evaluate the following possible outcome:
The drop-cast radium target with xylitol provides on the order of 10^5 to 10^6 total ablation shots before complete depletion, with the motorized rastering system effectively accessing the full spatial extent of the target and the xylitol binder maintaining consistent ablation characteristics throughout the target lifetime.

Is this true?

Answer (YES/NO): NO